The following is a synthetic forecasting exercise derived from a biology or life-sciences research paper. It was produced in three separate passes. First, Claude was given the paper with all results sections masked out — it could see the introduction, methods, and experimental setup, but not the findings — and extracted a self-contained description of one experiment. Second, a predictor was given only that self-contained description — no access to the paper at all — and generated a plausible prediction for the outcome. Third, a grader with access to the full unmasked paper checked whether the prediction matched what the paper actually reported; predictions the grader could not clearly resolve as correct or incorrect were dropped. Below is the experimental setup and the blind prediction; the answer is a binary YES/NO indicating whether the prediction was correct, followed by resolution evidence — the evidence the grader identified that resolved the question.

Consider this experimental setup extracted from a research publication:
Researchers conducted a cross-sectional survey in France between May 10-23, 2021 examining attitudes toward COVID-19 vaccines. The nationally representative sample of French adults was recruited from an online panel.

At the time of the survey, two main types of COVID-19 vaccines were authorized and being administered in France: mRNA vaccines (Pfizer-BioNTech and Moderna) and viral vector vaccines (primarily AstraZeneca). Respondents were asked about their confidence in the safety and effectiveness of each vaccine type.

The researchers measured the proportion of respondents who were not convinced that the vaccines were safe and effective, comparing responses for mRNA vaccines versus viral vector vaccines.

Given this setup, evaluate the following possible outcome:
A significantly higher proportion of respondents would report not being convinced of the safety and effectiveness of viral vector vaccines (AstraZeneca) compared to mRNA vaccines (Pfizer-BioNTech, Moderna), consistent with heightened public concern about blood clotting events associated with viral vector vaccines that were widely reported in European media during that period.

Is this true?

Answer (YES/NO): YES